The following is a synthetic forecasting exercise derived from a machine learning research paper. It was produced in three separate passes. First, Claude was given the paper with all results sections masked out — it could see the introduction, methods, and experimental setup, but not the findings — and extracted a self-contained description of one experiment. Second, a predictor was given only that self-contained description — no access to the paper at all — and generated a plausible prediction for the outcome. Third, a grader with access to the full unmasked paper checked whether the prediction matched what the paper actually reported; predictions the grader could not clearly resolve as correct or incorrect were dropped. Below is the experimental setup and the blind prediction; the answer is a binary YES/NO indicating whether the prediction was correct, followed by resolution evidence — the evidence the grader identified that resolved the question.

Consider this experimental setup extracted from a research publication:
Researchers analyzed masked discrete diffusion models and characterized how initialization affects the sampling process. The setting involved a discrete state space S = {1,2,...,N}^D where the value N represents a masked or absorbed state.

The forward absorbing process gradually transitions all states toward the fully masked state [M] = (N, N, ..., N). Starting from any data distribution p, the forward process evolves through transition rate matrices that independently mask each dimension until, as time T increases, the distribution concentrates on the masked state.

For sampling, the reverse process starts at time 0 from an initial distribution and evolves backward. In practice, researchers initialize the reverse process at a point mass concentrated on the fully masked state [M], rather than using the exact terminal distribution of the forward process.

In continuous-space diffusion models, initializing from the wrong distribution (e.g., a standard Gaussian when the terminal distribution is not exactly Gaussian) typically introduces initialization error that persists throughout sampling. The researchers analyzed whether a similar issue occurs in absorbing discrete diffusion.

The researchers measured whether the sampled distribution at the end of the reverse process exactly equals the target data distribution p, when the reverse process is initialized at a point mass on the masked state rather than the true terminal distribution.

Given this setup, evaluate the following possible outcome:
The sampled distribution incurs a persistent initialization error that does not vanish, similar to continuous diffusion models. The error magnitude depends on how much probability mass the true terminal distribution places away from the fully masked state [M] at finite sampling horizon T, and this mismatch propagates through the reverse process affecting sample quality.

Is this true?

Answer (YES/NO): NO